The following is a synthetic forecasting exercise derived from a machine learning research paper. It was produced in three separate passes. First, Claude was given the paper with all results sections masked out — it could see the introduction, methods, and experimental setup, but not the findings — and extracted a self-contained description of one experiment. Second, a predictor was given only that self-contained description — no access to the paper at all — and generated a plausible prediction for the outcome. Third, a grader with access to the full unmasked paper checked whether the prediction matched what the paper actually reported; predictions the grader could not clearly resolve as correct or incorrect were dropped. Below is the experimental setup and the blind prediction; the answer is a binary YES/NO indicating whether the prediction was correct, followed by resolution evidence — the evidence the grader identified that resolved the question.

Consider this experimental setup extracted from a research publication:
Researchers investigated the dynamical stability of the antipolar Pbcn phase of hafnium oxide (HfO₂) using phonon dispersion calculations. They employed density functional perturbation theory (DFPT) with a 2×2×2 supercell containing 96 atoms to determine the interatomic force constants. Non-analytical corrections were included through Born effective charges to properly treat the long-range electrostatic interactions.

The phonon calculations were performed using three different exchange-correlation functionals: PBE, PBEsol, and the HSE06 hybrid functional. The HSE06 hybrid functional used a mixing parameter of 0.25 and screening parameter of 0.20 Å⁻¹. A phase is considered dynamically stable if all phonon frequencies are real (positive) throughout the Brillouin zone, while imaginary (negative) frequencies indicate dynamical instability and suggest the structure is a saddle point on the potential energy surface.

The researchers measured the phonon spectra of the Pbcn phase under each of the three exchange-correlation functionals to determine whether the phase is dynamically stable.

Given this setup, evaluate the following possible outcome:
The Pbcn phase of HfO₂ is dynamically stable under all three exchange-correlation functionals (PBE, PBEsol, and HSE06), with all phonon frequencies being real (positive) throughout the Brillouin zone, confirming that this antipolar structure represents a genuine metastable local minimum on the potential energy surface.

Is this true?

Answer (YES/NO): YES